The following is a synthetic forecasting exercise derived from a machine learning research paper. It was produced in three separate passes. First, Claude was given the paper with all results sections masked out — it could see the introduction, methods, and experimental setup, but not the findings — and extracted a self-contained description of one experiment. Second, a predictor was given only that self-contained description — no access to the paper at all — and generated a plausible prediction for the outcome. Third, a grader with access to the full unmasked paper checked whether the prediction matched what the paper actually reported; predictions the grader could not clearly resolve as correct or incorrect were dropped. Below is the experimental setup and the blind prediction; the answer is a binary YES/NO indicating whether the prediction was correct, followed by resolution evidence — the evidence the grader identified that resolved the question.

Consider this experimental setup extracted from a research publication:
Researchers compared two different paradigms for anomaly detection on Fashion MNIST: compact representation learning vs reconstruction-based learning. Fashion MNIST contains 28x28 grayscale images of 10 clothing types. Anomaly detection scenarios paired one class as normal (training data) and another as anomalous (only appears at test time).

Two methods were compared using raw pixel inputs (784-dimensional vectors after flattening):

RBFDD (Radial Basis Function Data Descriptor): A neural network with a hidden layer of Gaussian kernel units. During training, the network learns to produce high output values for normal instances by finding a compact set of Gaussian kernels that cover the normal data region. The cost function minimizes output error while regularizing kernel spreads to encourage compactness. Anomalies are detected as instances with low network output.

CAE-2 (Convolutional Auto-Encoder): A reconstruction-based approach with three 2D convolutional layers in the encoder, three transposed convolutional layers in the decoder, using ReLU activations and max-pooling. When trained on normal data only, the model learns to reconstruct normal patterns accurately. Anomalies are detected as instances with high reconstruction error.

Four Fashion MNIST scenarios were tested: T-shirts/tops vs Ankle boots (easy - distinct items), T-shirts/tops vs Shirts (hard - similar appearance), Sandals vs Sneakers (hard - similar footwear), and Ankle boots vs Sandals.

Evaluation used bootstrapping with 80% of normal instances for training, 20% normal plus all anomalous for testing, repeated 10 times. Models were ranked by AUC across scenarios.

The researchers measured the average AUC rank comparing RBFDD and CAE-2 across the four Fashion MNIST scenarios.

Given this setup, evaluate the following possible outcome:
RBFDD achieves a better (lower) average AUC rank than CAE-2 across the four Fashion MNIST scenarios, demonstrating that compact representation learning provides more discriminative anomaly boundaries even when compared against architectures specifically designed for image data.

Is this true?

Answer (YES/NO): YES